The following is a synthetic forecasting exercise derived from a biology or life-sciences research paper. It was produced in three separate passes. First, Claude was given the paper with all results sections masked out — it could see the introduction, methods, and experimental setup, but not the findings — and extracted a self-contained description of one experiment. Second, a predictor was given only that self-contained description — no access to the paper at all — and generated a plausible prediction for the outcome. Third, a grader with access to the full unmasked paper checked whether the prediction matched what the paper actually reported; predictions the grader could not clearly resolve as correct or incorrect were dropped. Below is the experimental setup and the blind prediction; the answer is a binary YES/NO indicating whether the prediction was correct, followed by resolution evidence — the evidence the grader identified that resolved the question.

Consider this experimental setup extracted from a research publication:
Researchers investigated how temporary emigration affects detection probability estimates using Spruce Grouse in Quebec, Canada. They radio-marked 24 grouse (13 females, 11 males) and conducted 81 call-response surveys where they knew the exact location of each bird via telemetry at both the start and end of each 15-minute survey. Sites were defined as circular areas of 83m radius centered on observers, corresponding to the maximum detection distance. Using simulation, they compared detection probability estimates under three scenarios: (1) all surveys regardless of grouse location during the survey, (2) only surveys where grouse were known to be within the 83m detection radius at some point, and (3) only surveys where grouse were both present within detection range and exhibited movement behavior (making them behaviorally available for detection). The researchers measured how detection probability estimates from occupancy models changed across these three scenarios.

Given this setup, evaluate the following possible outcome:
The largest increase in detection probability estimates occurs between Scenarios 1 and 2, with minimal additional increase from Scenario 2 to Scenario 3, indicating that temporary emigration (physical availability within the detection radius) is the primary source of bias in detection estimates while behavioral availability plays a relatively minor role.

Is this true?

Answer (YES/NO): YES